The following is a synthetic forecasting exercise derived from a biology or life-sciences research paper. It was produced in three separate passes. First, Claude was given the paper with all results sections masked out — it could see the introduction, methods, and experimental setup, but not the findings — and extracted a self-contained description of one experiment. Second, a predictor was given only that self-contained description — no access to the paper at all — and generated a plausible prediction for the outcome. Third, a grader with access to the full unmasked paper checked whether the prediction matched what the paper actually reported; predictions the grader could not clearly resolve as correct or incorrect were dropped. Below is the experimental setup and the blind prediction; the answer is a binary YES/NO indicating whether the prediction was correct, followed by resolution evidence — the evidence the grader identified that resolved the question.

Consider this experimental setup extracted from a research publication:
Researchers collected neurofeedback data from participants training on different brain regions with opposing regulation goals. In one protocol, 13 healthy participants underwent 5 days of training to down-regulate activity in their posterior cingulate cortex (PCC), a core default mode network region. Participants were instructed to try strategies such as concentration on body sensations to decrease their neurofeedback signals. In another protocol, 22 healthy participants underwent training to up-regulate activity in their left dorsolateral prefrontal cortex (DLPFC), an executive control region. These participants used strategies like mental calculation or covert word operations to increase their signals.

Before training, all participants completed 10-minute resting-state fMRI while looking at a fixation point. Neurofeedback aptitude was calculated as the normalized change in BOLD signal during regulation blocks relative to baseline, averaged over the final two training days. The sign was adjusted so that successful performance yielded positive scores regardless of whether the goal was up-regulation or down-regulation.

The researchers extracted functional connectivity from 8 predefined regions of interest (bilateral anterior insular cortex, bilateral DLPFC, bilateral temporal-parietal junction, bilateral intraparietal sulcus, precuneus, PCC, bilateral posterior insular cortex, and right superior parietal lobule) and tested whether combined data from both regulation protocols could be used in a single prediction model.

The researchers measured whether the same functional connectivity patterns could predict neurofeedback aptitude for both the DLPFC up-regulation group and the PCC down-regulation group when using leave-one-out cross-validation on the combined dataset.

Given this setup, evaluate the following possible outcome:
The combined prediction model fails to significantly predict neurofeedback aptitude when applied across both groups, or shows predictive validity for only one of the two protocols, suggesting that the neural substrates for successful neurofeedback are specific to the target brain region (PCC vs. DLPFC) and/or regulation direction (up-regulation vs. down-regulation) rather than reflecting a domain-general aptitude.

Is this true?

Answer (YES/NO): NO